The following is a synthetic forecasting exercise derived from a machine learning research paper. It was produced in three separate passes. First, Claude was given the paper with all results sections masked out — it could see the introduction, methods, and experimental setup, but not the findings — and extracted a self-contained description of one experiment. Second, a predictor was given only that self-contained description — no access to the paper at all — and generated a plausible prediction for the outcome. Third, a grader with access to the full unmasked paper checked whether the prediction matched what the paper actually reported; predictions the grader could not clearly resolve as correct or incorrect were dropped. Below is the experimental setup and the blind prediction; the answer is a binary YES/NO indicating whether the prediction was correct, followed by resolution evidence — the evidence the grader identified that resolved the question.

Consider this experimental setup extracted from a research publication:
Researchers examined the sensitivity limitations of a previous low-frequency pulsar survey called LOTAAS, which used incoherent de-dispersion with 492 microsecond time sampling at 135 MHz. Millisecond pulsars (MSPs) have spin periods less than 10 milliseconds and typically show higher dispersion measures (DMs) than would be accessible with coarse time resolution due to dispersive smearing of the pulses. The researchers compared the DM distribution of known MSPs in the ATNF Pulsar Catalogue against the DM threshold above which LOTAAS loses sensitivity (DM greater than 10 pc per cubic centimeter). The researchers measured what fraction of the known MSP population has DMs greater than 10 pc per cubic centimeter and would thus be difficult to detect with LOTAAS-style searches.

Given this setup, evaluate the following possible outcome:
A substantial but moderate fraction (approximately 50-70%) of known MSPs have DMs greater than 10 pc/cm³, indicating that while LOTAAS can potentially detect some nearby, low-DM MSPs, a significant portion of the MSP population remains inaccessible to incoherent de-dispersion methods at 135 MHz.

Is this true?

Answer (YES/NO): NO